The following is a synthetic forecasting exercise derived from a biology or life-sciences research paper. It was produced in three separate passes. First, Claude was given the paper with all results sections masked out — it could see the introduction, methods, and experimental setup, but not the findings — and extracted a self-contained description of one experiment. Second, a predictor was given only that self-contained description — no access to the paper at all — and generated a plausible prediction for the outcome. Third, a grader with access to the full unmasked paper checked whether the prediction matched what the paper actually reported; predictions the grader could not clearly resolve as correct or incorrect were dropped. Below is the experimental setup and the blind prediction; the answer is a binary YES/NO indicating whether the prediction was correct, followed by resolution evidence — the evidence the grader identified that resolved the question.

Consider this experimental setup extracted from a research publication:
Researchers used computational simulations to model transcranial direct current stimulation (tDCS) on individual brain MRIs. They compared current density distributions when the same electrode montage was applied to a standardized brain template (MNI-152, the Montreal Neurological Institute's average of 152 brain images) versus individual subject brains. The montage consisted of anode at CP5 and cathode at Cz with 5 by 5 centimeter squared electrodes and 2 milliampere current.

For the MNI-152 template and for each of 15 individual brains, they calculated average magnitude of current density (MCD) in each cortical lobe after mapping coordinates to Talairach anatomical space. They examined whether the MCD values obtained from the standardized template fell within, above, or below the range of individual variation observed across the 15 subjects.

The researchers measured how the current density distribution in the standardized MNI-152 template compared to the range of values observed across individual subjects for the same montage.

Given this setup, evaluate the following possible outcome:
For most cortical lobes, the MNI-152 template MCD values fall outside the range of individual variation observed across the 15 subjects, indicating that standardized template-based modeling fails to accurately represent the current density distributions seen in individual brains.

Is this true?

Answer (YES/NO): NO